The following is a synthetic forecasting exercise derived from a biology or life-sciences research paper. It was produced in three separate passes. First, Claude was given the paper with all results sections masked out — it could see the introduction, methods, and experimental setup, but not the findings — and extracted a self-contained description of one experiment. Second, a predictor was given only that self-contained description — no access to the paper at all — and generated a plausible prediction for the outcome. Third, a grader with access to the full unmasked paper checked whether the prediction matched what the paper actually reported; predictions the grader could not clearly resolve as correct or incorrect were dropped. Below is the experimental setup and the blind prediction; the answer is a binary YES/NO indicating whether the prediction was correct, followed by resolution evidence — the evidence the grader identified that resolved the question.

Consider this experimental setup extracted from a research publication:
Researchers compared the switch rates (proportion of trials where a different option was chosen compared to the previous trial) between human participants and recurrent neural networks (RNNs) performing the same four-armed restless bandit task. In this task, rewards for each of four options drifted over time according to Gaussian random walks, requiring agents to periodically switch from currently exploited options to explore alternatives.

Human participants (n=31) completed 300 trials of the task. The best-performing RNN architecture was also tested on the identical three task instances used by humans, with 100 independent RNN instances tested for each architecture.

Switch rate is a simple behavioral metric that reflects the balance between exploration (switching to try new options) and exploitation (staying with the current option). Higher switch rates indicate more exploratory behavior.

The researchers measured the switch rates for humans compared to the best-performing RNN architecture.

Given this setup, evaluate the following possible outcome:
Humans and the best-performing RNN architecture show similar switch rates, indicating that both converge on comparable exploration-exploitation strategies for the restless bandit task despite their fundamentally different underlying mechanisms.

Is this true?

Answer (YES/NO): NO